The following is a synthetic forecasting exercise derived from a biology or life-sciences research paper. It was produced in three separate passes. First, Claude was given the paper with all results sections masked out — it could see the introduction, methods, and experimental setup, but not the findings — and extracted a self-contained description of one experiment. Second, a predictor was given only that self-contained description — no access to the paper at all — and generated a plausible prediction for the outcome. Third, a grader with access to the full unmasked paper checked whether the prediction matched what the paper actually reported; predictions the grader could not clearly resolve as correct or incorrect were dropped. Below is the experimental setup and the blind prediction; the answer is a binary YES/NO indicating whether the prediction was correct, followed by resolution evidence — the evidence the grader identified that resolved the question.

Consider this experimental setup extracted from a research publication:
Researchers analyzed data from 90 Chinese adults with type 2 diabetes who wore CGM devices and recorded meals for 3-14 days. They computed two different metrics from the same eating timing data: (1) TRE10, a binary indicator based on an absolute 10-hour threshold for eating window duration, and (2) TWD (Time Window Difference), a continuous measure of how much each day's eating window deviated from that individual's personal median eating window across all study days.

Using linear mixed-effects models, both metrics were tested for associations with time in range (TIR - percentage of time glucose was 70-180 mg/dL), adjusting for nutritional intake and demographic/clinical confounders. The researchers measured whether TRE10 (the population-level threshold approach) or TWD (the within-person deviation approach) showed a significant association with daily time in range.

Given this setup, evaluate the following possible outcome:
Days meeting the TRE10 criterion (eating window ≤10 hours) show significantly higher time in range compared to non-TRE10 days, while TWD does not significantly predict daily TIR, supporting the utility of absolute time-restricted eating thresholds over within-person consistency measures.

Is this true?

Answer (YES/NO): NO